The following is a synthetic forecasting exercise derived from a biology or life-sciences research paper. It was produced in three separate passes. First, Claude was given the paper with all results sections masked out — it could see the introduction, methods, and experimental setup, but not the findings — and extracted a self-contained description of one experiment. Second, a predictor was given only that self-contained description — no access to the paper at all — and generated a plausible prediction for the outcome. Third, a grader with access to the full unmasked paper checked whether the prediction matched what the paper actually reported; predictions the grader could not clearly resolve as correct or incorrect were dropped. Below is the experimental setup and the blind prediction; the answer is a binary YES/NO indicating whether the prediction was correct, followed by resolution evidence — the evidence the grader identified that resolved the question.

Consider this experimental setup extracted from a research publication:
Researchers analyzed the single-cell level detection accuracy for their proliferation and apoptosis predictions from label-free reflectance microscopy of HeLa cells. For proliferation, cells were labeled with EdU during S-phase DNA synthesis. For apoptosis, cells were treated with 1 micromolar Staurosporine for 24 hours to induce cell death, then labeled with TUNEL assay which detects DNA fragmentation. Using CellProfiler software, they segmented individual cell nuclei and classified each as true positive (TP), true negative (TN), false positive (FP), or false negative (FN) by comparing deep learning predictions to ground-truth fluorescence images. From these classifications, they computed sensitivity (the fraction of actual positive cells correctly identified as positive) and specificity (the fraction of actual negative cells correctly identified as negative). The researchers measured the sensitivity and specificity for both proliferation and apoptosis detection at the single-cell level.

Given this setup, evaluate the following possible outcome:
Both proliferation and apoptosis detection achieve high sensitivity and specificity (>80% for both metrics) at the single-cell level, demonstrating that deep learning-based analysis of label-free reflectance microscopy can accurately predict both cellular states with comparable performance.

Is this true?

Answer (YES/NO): NO